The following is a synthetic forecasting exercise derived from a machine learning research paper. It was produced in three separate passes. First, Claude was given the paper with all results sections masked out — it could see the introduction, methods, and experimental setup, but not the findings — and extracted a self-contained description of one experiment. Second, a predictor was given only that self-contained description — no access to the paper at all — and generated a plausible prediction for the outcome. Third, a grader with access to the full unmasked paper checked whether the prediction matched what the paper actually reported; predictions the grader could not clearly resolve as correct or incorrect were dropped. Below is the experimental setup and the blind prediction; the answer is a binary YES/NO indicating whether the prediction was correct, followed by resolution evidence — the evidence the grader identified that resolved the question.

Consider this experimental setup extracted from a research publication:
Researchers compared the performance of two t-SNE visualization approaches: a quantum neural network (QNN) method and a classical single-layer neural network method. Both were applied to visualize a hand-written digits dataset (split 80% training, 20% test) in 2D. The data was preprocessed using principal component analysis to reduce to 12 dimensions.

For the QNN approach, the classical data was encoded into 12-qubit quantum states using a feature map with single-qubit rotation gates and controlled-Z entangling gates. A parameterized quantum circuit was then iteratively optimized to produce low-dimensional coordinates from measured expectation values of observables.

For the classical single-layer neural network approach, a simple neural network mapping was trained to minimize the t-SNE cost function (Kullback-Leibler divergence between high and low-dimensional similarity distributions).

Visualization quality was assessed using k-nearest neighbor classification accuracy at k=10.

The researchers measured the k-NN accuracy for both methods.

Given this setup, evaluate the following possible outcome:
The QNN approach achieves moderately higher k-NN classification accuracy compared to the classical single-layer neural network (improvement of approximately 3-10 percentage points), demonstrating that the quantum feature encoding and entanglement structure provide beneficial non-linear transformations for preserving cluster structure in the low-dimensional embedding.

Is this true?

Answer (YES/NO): NO